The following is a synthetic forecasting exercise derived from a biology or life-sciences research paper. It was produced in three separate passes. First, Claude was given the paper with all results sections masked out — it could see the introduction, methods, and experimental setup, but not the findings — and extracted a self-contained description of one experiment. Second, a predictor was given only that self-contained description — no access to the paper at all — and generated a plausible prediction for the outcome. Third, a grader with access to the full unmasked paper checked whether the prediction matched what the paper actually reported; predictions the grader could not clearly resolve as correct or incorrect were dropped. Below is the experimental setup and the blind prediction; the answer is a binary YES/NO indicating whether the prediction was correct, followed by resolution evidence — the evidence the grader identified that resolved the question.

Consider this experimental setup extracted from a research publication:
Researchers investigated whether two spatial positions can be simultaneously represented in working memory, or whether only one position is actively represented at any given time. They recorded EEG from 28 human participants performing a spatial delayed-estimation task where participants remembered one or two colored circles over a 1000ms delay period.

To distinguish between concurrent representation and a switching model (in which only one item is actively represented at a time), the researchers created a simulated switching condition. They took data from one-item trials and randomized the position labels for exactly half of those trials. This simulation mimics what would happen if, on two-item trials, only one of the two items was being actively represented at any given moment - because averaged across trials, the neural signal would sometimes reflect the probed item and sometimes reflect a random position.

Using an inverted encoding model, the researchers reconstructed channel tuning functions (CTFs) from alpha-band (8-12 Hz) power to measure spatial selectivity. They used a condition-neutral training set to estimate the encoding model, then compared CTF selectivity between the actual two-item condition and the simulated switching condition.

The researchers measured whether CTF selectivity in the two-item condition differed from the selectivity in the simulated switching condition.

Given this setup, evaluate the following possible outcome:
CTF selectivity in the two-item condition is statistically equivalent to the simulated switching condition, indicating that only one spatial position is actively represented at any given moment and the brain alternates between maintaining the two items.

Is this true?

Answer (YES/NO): NO